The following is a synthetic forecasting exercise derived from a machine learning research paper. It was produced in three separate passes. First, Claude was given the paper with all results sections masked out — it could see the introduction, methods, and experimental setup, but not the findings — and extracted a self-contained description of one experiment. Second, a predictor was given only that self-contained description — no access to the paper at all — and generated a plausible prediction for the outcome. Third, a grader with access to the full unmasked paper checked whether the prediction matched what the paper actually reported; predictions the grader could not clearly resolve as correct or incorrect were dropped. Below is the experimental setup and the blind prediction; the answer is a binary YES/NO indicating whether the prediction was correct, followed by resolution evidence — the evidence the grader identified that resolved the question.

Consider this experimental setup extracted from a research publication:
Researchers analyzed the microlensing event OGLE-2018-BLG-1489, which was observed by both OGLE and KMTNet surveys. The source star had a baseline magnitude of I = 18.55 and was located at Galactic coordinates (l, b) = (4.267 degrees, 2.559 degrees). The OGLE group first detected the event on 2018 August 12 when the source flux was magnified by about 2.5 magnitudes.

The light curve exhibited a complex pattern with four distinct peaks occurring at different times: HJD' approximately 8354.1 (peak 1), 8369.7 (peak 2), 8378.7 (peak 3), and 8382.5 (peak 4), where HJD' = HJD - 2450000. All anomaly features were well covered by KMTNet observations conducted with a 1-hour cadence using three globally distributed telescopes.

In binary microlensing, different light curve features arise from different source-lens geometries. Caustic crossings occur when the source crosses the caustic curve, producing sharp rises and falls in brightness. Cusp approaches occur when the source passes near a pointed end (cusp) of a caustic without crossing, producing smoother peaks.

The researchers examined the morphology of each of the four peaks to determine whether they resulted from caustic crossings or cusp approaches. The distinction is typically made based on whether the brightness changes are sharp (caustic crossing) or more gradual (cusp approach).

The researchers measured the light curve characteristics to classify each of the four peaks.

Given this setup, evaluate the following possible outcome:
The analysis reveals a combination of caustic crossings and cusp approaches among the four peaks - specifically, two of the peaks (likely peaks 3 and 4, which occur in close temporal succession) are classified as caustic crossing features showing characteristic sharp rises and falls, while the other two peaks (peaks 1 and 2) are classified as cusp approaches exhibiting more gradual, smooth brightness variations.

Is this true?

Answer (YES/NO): NO